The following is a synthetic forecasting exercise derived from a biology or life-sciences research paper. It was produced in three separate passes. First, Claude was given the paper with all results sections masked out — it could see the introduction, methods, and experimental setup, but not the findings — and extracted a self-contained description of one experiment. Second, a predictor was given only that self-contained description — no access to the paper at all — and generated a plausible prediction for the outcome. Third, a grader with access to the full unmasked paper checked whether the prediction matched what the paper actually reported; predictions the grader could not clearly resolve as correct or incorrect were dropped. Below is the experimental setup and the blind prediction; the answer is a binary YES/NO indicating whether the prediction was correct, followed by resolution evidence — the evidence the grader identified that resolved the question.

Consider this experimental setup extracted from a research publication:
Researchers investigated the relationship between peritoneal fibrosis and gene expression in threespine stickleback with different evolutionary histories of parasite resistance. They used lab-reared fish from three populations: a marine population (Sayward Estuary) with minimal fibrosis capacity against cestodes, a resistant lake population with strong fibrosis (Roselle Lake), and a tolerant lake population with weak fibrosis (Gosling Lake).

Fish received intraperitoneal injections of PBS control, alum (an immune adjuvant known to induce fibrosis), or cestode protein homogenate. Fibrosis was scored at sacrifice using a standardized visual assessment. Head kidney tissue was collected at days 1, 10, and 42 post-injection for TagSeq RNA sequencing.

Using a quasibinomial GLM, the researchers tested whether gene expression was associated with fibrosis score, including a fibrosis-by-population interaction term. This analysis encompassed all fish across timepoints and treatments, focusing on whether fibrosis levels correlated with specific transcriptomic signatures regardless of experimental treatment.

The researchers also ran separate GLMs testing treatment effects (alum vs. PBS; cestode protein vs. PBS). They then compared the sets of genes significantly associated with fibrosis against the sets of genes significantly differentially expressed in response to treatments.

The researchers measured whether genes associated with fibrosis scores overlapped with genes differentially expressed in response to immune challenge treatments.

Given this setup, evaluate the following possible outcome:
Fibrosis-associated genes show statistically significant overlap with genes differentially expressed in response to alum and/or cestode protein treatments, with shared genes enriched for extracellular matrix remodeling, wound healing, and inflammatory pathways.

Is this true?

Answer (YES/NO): NO